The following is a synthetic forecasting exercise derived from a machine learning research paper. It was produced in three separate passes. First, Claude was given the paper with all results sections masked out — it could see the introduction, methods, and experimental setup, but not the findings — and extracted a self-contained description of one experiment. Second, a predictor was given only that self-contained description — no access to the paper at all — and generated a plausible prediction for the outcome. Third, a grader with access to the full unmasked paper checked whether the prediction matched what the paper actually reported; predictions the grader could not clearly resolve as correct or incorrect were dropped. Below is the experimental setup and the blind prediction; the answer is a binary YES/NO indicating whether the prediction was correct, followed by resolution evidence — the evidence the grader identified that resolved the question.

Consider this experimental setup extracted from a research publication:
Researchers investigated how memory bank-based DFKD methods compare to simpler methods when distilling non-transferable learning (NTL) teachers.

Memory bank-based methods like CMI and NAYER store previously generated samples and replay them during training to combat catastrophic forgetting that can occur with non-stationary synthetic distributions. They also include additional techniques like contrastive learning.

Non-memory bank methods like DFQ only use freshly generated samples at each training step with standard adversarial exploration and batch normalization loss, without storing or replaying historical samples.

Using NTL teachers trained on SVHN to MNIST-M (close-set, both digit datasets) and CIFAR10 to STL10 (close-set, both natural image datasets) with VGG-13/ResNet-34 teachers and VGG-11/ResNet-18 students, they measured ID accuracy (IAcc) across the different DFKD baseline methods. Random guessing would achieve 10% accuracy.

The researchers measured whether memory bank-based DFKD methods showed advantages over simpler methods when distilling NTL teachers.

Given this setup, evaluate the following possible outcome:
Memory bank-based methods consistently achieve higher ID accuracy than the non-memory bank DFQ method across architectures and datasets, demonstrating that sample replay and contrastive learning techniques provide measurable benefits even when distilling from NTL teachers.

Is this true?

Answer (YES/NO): NO